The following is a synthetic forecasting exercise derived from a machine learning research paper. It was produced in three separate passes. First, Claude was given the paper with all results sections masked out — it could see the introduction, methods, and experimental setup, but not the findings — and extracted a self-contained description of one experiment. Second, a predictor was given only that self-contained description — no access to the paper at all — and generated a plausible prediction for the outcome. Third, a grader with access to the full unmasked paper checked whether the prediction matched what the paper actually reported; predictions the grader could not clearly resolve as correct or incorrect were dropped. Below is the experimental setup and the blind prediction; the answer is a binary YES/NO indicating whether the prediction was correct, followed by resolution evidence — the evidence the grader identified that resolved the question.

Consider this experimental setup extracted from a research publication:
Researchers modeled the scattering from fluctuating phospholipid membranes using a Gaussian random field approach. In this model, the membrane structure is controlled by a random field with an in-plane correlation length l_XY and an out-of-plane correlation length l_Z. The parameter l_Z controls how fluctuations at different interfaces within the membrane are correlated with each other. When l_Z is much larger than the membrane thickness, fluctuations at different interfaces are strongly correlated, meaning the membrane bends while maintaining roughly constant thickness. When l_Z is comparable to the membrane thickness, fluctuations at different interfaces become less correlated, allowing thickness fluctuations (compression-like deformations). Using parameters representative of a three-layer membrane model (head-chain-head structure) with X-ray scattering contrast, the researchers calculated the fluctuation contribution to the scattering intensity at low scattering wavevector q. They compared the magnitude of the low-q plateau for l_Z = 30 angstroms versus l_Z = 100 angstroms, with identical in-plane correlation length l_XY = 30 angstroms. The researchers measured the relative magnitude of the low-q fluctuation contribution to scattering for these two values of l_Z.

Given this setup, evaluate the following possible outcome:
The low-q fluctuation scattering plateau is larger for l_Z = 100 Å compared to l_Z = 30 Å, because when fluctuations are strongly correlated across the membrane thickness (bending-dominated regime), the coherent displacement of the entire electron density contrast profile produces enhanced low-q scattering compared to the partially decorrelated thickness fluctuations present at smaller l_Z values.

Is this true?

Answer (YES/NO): NO